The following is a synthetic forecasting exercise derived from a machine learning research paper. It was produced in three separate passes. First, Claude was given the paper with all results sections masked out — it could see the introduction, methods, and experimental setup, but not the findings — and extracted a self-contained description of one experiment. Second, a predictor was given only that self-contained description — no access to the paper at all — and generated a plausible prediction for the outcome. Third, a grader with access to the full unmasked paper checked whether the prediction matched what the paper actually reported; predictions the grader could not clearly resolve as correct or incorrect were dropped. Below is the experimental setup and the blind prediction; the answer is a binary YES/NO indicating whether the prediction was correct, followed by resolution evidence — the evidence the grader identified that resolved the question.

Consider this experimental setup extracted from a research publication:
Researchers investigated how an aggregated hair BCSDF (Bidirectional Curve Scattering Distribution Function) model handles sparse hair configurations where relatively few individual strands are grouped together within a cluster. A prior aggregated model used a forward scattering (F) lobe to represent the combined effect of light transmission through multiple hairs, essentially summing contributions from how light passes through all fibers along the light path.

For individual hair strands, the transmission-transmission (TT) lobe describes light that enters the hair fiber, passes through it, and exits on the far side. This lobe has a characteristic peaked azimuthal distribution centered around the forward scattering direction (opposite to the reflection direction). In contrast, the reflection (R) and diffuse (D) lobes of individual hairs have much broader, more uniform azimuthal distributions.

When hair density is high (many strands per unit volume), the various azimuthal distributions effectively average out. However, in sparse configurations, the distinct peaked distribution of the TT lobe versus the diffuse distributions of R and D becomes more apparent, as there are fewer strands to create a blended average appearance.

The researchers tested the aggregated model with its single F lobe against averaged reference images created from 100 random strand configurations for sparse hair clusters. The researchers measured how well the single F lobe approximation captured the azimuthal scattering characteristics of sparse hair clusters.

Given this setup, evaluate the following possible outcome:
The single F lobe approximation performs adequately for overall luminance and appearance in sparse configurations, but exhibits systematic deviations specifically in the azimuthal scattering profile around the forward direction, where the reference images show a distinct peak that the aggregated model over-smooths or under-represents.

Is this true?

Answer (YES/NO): NO